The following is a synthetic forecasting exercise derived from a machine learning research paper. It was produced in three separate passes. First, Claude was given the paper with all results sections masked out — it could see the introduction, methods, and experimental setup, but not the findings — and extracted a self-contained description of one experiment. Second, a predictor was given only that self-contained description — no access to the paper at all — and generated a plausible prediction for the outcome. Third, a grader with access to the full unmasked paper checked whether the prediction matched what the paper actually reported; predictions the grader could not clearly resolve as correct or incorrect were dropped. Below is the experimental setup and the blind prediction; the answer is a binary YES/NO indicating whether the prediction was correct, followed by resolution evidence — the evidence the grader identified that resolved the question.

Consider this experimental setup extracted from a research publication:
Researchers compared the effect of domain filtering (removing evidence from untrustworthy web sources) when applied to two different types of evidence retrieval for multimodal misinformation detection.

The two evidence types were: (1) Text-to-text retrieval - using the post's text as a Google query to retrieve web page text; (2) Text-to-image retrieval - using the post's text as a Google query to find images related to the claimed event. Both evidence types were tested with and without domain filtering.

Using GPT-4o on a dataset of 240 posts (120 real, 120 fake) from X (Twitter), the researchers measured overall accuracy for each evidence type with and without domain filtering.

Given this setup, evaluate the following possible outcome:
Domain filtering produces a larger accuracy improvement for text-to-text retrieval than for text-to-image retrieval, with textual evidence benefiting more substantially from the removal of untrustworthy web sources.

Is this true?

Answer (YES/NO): NO